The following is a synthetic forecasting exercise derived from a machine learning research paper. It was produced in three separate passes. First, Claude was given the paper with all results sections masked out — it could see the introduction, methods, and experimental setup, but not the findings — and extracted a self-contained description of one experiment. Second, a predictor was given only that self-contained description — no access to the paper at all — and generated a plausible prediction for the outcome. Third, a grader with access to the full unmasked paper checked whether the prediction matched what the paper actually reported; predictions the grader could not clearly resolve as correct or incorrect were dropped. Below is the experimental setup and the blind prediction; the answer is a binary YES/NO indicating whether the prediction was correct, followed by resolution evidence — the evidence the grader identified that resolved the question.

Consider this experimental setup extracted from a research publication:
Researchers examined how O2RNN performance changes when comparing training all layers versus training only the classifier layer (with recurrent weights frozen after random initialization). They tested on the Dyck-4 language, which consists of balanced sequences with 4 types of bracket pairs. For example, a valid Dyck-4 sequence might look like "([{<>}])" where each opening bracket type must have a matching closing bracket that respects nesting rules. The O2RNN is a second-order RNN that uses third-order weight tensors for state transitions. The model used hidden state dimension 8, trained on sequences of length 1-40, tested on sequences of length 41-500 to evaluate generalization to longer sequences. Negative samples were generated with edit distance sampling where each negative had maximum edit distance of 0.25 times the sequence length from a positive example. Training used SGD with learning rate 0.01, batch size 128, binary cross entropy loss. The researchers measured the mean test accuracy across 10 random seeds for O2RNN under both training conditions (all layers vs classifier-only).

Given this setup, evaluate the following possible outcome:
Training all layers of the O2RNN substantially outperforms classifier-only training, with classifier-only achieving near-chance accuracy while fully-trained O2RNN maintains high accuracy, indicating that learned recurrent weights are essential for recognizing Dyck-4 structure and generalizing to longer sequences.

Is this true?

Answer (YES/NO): NO